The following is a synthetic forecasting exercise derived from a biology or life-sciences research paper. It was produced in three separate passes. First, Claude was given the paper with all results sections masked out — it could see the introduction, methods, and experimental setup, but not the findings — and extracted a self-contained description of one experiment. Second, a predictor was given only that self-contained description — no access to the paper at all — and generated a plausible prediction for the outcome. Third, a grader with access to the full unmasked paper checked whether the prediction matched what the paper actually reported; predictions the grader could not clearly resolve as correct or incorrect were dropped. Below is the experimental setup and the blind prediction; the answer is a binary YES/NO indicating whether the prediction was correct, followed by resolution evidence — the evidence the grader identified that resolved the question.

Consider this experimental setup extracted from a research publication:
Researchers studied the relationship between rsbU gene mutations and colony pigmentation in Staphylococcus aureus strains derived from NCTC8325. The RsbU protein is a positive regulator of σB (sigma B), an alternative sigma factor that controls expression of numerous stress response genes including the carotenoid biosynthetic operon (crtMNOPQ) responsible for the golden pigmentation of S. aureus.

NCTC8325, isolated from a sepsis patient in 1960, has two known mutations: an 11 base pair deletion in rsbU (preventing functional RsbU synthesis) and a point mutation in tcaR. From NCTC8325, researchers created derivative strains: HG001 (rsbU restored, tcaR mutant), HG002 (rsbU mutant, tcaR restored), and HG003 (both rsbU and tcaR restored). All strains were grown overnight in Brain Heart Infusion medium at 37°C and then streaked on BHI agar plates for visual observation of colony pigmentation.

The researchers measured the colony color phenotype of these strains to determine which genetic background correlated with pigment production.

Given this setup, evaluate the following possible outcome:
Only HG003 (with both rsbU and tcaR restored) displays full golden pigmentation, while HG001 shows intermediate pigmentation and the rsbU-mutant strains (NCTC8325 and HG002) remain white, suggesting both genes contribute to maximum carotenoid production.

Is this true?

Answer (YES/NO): NO